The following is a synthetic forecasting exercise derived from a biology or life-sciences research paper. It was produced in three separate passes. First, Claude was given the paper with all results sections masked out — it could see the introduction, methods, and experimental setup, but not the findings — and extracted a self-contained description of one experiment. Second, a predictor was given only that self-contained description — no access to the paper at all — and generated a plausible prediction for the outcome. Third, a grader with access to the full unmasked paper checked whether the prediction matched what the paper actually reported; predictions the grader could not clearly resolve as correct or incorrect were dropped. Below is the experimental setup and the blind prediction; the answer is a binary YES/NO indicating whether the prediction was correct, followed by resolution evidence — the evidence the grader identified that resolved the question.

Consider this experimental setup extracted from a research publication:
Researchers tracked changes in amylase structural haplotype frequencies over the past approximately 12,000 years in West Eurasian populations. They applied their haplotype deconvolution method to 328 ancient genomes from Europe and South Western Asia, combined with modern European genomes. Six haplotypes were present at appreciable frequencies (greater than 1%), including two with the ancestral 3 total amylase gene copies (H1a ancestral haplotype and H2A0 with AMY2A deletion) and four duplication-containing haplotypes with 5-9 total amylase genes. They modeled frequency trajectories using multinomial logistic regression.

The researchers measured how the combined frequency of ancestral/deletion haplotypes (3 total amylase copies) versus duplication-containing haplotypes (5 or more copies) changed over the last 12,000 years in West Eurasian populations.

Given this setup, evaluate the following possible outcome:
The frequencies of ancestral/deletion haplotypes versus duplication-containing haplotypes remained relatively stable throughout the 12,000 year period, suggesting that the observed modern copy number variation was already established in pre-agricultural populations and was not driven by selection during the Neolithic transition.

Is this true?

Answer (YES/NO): NO